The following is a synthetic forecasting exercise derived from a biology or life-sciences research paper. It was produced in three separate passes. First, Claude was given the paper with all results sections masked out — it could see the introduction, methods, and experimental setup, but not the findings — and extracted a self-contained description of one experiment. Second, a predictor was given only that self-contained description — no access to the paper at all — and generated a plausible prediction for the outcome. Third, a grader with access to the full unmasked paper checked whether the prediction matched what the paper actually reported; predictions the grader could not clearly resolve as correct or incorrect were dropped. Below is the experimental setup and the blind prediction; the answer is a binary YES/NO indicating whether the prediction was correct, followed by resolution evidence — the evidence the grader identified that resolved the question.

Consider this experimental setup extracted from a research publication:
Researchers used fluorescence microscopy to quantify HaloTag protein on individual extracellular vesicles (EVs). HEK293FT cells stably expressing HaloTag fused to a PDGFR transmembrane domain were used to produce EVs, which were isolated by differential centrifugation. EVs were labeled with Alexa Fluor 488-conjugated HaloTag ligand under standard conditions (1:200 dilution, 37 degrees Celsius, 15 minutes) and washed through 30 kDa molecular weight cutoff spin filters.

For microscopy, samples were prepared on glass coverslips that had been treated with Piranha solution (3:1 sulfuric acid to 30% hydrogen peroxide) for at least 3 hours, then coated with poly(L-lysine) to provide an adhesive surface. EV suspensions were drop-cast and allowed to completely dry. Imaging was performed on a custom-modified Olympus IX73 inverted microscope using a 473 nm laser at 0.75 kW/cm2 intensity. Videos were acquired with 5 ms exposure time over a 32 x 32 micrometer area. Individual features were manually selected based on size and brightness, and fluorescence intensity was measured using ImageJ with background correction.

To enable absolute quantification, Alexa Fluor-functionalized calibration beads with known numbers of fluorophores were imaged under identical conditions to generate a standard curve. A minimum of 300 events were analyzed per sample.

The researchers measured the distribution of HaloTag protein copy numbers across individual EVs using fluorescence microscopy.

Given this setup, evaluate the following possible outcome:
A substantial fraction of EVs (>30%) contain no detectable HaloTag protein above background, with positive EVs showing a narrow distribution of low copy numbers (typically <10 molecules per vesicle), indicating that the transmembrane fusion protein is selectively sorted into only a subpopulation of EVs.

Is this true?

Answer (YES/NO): NO